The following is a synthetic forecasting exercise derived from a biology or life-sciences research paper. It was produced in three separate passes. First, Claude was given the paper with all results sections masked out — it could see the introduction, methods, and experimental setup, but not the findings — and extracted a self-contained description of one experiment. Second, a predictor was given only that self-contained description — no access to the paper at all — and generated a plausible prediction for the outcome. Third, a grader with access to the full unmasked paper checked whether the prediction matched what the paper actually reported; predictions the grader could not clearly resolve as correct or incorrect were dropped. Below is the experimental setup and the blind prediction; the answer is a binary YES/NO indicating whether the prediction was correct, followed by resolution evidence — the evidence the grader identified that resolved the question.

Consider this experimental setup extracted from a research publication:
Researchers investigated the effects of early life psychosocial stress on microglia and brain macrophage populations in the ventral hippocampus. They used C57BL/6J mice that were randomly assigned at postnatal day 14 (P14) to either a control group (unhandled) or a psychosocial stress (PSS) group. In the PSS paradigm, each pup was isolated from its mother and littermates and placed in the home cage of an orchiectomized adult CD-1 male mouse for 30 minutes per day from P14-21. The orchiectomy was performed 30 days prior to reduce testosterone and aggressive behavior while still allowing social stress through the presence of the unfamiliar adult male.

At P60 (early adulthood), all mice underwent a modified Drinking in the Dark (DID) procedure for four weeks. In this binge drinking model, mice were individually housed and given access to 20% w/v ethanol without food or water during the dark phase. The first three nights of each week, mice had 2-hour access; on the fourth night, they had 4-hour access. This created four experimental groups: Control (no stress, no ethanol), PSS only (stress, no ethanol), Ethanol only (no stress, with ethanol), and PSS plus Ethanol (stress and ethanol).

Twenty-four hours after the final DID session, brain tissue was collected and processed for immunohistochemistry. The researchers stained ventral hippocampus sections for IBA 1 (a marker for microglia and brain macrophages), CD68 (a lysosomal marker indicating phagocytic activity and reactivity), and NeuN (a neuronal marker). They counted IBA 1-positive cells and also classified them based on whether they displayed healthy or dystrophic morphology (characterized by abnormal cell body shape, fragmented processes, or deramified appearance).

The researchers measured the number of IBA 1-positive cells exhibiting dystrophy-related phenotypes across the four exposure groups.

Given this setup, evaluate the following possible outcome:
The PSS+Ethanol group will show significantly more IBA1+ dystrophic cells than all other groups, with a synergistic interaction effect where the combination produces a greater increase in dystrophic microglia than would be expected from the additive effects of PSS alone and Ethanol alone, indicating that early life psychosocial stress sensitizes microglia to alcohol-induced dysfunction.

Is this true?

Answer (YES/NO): YES